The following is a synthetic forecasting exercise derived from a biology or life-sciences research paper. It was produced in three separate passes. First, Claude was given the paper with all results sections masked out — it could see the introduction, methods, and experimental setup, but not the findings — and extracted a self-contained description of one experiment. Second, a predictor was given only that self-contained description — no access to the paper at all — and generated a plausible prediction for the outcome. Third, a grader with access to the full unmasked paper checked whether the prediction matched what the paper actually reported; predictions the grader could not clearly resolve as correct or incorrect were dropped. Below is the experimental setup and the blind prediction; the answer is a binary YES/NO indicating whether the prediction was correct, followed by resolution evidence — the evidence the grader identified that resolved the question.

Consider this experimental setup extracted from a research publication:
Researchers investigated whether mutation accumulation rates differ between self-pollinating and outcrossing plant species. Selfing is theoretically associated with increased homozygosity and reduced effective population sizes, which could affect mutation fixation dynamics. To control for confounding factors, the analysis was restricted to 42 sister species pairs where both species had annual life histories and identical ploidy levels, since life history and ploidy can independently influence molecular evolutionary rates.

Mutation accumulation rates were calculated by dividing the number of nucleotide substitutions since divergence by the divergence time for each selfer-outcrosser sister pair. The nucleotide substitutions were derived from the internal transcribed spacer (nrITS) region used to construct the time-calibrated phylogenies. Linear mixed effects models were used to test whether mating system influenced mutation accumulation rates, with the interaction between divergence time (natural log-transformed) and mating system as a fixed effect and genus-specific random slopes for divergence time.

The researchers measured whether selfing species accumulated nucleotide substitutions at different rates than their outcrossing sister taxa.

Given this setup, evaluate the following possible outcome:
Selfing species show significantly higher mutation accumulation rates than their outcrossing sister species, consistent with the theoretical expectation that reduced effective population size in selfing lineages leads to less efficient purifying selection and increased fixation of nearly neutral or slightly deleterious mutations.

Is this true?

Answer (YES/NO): YES